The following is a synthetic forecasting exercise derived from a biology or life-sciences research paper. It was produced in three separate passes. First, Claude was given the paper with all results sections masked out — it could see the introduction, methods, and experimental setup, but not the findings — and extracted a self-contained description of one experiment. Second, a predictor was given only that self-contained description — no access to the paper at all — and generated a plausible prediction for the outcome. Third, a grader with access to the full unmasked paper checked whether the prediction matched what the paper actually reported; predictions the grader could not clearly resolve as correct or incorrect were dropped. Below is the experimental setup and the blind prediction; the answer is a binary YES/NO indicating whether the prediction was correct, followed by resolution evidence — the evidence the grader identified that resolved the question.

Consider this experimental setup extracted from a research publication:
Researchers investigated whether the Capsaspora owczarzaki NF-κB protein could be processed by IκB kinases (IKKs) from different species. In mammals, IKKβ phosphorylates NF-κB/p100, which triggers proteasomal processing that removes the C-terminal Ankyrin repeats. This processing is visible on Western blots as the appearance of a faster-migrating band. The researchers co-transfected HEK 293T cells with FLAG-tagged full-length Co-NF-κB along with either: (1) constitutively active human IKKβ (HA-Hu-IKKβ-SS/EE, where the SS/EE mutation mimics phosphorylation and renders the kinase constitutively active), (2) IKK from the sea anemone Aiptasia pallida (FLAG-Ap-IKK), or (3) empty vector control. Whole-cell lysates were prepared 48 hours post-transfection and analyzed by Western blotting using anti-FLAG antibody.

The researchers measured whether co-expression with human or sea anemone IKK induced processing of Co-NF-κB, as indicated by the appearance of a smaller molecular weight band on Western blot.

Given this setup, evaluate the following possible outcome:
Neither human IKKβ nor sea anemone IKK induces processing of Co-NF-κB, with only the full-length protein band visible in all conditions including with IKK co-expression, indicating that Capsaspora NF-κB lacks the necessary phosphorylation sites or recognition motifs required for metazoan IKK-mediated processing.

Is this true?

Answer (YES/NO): NO